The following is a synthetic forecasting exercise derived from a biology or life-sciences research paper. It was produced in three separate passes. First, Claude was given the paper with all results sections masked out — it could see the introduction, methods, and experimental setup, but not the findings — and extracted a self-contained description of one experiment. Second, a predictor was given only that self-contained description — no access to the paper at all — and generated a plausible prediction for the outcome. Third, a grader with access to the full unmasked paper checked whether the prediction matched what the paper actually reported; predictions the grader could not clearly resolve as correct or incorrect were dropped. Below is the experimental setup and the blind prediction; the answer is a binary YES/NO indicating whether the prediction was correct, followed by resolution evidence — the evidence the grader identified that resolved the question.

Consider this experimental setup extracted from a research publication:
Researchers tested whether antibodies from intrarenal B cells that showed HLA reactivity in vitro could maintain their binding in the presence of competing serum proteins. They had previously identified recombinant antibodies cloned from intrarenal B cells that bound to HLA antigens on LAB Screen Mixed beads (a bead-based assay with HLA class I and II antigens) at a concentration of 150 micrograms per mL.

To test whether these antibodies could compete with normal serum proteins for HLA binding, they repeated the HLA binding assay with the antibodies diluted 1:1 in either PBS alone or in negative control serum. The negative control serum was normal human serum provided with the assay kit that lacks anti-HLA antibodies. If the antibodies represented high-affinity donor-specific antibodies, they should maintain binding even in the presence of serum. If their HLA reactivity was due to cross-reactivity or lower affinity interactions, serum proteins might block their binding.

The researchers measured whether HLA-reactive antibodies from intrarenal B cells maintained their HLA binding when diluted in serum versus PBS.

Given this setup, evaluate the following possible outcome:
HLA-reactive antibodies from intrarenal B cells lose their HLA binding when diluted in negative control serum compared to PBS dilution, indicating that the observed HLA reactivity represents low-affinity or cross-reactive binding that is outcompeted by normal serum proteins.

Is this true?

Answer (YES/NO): YES